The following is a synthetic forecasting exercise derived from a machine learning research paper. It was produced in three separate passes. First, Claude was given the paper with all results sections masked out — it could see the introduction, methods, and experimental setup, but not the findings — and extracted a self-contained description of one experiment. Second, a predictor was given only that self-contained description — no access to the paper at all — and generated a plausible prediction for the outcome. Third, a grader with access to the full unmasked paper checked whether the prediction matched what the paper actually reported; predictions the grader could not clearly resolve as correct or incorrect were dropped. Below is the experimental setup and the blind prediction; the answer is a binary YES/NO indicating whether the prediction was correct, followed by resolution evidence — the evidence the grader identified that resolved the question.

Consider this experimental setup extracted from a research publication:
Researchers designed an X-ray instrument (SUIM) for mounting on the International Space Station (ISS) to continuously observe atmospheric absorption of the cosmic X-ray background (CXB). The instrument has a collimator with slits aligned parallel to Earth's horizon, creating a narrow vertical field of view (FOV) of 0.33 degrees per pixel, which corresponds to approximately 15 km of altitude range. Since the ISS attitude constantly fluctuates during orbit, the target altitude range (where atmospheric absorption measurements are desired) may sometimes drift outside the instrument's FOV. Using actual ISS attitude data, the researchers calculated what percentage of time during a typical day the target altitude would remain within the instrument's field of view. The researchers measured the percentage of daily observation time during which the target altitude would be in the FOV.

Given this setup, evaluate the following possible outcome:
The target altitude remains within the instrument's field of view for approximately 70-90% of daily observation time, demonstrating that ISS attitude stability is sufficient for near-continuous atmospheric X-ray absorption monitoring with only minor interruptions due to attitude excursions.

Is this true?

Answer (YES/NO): YES